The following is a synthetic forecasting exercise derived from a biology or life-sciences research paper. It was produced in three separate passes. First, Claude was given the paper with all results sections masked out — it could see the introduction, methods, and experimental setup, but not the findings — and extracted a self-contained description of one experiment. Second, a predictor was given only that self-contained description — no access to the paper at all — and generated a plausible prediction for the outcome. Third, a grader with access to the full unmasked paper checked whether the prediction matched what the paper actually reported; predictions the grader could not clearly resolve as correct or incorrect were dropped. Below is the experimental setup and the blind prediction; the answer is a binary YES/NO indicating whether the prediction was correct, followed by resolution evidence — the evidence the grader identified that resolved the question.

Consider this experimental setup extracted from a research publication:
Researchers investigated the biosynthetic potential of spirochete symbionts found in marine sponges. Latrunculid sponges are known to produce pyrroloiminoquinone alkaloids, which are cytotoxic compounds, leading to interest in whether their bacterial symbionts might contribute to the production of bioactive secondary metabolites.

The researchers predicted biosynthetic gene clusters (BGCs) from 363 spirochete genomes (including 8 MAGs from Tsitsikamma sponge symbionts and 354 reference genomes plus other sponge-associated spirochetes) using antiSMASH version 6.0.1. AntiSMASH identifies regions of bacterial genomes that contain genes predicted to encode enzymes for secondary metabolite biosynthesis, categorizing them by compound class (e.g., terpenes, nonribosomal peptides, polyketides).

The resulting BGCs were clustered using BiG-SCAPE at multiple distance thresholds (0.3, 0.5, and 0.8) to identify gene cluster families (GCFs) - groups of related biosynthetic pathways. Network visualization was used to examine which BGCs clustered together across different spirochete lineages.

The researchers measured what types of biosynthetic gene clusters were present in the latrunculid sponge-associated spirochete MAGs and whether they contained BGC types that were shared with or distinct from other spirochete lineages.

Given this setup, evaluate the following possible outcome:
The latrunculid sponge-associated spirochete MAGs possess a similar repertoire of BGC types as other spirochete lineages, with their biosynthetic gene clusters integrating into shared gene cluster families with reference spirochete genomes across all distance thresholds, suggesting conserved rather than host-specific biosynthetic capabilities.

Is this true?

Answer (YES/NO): NO